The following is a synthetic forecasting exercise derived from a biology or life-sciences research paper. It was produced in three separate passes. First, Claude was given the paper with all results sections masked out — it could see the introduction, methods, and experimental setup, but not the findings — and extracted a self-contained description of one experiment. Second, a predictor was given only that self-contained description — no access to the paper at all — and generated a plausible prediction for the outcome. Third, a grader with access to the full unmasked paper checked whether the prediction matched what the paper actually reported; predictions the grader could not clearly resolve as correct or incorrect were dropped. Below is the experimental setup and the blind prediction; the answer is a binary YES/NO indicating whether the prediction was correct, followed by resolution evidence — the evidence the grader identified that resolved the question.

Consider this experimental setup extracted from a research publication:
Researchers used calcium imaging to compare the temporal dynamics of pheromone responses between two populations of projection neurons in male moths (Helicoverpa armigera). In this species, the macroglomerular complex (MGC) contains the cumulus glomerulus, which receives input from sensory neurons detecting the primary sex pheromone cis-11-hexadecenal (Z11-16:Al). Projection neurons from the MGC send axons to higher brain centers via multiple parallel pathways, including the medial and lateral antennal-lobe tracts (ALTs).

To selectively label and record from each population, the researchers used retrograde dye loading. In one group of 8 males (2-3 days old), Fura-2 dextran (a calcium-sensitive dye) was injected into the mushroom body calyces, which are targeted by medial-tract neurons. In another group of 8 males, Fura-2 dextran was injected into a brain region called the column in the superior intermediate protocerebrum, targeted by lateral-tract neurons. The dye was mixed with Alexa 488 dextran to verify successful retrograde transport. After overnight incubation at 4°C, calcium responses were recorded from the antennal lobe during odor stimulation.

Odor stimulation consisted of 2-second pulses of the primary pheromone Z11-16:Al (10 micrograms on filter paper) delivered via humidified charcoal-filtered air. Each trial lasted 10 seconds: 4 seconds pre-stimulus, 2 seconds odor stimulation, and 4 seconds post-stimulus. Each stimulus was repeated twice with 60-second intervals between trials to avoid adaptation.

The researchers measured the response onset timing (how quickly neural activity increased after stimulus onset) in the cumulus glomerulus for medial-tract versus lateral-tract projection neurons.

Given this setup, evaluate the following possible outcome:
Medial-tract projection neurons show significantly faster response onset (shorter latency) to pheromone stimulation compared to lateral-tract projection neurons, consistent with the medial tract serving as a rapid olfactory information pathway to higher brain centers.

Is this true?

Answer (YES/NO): NO